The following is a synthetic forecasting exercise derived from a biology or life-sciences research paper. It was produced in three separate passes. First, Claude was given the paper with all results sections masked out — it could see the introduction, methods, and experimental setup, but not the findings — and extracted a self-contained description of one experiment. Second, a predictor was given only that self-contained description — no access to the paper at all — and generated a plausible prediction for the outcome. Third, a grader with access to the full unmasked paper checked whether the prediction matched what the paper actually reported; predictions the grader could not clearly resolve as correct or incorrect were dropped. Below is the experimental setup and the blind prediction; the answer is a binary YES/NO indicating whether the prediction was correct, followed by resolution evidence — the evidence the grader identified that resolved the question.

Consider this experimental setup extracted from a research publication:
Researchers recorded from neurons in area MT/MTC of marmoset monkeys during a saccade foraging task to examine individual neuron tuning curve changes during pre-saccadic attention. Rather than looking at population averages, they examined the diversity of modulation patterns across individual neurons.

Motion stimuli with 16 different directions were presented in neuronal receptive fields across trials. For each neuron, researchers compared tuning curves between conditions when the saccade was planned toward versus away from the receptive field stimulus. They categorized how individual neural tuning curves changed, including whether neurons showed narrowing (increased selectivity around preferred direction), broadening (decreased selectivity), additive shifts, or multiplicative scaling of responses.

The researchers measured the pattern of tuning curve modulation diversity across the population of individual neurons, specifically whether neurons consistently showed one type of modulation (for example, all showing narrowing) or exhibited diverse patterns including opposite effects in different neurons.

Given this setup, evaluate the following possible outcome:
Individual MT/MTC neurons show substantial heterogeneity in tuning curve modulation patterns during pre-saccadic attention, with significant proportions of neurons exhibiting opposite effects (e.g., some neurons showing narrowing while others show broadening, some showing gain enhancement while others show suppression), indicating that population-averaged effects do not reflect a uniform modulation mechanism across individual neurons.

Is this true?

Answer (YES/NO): YES